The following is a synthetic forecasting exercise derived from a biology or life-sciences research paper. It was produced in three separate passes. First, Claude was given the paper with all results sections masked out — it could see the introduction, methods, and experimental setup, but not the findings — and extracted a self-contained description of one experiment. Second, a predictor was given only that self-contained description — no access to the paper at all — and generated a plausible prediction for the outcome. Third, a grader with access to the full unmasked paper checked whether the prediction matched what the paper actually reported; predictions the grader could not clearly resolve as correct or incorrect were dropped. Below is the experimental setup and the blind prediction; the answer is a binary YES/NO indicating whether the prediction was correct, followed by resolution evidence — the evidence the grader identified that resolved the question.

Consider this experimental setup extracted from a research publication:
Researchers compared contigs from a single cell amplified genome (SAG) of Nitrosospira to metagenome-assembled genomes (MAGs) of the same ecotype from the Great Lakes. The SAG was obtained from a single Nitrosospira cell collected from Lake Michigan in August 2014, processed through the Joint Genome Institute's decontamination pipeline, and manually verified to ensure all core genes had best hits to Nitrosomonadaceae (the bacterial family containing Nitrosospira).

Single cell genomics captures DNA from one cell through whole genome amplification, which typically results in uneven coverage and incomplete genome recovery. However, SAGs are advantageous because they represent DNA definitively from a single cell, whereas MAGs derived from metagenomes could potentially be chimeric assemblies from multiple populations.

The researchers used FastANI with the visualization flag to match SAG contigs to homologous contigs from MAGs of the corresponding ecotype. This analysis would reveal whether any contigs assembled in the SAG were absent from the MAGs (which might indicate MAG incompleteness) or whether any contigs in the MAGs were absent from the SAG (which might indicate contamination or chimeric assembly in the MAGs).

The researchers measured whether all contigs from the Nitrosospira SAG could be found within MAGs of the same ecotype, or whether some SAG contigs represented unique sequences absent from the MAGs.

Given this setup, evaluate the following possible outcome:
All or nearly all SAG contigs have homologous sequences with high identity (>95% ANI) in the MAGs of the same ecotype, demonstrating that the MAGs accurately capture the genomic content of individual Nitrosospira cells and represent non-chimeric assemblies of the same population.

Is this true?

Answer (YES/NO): YES